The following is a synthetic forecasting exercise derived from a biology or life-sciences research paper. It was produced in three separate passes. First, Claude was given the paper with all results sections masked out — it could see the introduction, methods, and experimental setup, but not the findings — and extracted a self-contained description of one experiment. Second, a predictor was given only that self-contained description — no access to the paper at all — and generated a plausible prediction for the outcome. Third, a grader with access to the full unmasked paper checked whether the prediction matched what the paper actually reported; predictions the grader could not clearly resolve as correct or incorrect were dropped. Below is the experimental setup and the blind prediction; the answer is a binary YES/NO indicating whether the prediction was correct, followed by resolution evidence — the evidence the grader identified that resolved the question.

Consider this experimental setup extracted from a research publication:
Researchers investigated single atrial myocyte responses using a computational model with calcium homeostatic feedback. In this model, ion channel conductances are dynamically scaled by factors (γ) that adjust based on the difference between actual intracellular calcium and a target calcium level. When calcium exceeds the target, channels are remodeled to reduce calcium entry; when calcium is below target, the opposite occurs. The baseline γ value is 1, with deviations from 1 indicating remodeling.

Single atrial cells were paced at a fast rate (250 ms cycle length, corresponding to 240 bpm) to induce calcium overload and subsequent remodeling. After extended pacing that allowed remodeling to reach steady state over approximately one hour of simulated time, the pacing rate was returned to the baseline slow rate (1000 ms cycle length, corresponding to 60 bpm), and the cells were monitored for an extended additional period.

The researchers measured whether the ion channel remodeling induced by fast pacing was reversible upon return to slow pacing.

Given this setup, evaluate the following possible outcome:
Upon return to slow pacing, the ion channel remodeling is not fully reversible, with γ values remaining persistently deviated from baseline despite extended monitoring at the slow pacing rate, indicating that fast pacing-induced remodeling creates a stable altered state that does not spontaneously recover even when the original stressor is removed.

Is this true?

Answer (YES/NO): NO